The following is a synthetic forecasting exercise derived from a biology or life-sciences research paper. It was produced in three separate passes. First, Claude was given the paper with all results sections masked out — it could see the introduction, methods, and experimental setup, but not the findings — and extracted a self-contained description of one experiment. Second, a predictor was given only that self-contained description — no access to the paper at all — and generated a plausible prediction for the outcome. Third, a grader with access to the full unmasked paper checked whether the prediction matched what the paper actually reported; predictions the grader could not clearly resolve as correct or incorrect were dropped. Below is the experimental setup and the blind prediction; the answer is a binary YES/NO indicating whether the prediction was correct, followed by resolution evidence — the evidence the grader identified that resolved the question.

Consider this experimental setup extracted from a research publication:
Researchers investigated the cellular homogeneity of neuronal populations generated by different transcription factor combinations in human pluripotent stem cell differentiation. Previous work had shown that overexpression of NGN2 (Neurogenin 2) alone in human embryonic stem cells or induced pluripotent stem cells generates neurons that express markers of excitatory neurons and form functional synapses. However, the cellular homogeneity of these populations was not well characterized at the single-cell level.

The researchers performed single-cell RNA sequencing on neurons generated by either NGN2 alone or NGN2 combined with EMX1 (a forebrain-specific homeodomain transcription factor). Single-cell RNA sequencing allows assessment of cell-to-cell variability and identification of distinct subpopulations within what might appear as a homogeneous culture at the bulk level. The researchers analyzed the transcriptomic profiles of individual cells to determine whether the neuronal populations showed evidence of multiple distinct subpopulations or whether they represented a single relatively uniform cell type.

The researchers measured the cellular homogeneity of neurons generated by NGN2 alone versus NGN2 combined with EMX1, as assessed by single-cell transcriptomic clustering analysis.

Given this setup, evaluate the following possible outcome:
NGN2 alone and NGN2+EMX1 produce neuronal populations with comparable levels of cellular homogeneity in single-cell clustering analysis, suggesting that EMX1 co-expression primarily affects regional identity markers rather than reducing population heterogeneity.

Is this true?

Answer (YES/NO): NO